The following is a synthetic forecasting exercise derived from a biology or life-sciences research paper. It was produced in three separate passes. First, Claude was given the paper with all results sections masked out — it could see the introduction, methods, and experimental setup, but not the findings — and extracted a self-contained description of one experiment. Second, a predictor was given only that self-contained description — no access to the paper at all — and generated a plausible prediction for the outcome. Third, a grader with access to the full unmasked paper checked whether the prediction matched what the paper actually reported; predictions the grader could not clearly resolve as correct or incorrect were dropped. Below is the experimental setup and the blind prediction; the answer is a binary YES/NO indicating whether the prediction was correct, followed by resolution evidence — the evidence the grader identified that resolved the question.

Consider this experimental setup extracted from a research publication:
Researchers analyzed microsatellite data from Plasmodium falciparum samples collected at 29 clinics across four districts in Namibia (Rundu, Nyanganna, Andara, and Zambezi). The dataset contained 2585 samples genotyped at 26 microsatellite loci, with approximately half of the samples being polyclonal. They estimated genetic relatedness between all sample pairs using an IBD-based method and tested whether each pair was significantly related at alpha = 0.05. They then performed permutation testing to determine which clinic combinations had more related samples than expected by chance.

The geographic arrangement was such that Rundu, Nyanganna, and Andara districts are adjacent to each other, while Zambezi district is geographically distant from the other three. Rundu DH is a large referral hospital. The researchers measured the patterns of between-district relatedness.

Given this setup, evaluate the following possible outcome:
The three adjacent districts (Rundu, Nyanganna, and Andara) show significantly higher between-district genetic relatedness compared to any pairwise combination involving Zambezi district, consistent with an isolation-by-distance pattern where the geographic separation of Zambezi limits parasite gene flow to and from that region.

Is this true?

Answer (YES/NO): YES